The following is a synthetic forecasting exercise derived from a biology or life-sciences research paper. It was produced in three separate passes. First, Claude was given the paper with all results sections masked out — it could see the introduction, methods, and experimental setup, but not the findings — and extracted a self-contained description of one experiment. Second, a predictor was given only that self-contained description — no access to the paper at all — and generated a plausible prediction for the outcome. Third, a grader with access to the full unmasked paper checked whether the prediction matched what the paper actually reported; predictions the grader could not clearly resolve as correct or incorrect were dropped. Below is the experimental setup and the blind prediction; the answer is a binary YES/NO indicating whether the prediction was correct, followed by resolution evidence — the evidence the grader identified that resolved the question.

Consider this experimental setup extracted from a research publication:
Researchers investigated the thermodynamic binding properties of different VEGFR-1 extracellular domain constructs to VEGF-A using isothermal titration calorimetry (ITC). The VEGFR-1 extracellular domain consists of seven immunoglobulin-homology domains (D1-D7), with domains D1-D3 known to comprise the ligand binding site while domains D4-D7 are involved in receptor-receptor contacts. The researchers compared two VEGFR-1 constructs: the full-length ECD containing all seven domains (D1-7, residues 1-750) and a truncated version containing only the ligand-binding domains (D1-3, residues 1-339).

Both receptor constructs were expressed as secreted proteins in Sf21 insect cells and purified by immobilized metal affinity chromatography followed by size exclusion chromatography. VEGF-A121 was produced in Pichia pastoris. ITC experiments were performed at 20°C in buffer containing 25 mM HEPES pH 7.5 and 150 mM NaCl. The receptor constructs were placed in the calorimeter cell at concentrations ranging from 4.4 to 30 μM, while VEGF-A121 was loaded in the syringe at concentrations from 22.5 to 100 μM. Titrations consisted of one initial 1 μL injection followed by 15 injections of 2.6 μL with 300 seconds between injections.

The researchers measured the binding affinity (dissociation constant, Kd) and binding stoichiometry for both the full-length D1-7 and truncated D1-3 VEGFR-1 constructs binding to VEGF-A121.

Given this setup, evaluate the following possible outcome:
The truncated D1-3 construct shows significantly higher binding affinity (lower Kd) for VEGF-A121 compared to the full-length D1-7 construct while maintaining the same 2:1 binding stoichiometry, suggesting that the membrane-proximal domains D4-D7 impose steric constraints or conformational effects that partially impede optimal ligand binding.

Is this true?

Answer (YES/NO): NO